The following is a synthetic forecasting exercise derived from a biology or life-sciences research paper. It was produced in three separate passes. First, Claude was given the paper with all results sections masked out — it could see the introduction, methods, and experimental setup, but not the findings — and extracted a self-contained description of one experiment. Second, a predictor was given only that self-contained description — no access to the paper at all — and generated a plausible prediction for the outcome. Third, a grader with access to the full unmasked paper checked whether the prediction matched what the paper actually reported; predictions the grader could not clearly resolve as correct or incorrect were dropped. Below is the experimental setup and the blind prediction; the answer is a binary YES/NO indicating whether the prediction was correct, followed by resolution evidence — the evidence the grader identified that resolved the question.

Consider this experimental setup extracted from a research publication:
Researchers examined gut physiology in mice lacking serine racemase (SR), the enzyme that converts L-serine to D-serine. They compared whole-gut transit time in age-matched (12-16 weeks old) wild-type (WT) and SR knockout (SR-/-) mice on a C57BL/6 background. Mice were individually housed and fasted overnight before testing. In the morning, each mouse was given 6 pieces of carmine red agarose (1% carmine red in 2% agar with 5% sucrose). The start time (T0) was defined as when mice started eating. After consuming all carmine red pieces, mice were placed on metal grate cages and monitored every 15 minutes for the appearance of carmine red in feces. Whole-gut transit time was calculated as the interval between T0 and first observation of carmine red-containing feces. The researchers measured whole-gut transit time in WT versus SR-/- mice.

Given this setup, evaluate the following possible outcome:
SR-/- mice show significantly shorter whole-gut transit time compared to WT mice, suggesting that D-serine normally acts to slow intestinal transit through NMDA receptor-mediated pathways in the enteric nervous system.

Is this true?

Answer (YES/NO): YES